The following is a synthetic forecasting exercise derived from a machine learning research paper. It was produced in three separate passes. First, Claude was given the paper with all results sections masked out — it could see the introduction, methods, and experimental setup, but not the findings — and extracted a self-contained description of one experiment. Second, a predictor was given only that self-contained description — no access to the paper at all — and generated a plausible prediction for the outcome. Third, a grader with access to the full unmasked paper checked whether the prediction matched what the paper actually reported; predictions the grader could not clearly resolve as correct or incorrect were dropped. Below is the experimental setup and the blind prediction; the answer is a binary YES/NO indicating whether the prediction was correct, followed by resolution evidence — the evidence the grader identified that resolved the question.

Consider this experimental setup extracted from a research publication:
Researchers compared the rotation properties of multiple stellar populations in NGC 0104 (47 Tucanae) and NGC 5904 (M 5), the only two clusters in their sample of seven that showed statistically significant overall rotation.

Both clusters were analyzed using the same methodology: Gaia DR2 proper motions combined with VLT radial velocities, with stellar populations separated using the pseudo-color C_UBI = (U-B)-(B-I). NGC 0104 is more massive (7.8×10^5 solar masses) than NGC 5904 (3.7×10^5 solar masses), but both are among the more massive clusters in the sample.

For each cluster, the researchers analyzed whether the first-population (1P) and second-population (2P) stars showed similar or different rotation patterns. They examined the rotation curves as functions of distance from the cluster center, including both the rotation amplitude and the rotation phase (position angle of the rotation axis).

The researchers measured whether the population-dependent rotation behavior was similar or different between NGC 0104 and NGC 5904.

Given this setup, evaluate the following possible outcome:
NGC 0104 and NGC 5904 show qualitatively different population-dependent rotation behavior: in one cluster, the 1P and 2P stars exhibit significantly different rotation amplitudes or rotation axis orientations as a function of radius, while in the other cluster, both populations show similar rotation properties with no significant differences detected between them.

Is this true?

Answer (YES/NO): YES